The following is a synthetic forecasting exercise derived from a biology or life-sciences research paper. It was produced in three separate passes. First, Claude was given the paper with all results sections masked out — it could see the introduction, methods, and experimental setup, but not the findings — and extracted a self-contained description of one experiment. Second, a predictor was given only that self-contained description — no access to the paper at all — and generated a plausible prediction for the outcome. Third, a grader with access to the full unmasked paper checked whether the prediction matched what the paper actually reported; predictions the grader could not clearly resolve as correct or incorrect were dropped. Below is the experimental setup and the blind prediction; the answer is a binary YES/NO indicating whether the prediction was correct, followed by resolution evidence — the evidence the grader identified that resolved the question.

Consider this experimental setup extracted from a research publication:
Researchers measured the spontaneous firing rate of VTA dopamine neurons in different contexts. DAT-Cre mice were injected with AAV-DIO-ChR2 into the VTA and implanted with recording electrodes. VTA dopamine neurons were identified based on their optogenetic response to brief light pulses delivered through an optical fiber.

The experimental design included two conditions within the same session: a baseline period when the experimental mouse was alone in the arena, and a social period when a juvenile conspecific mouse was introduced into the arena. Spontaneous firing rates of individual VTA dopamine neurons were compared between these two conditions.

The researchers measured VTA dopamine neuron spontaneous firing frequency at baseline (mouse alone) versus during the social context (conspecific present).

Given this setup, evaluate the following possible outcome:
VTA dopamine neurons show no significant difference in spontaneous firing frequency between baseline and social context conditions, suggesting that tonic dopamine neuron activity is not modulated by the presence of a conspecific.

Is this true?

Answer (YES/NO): NO